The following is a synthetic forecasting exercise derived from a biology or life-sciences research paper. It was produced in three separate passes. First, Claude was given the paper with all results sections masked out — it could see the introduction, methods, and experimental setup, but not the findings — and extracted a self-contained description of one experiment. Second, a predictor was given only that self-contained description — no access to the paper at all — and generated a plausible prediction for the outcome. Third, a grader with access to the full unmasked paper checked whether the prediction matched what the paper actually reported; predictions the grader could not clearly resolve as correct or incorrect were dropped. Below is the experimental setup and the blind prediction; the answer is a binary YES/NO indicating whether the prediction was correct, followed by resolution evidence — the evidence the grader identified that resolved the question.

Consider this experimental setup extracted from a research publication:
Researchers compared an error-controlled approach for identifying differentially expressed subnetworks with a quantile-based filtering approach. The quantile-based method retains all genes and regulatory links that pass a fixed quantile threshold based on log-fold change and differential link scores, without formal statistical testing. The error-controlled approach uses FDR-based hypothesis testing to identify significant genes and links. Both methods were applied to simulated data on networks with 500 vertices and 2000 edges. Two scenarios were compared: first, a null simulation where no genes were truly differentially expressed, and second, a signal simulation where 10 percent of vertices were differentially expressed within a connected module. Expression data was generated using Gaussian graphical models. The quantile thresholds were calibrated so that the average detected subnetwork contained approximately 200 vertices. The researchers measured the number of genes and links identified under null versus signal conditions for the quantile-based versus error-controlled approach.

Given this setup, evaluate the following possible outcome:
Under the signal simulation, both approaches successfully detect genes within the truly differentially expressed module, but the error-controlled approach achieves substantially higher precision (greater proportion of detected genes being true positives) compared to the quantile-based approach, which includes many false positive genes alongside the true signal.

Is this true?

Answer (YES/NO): YES